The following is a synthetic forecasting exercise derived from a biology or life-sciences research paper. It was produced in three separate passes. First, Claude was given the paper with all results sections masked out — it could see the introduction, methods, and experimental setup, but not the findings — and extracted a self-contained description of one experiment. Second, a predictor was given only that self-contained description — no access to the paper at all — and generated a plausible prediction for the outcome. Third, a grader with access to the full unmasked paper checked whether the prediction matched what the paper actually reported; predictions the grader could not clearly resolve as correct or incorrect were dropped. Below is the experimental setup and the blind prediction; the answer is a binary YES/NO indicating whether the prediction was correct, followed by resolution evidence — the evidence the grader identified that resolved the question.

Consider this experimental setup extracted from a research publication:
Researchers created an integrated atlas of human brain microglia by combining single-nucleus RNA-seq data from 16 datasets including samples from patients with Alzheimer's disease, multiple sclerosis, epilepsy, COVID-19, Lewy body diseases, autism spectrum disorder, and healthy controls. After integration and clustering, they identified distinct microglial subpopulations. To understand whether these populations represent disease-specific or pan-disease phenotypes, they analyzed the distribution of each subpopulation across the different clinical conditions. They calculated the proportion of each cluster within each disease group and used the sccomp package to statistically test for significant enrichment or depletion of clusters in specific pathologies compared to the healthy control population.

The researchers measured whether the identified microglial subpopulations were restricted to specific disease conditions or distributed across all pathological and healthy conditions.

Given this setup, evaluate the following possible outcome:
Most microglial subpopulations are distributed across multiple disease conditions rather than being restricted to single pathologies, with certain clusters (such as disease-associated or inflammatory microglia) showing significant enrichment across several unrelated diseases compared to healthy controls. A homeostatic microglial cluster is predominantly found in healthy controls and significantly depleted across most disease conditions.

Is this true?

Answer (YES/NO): NO